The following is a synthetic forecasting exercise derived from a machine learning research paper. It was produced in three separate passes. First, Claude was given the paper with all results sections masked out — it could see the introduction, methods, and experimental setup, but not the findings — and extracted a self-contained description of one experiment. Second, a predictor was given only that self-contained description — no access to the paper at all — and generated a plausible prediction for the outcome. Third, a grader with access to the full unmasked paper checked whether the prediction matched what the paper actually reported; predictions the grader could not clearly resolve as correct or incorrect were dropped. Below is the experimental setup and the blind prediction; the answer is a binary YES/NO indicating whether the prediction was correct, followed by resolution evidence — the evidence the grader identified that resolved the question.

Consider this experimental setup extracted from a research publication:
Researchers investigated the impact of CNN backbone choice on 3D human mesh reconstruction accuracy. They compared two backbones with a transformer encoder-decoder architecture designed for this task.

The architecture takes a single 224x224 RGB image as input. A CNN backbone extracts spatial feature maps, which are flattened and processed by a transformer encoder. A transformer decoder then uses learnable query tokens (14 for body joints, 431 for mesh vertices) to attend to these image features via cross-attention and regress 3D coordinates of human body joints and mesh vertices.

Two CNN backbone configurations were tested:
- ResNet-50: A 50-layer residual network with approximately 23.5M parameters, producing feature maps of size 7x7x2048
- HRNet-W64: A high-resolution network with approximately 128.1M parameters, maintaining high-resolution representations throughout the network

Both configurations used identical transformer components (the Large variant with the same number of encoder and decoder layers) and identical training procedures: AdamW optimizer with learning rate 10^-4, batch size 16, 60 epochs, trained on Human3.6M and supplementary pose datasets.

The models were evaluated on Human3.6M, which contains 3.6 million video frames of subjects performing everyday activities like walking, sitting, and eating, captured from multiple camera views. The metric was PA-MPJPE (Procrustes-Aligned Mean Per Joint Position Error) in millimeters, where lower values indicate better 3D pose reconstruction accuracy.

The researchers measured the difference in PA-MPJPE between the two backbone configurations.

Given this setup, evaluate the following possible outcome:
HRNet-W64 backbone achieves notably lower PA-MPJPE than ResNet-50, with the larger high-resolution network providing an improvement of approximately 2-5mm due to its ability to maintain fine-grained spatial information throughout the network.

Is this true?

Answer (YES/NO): YES